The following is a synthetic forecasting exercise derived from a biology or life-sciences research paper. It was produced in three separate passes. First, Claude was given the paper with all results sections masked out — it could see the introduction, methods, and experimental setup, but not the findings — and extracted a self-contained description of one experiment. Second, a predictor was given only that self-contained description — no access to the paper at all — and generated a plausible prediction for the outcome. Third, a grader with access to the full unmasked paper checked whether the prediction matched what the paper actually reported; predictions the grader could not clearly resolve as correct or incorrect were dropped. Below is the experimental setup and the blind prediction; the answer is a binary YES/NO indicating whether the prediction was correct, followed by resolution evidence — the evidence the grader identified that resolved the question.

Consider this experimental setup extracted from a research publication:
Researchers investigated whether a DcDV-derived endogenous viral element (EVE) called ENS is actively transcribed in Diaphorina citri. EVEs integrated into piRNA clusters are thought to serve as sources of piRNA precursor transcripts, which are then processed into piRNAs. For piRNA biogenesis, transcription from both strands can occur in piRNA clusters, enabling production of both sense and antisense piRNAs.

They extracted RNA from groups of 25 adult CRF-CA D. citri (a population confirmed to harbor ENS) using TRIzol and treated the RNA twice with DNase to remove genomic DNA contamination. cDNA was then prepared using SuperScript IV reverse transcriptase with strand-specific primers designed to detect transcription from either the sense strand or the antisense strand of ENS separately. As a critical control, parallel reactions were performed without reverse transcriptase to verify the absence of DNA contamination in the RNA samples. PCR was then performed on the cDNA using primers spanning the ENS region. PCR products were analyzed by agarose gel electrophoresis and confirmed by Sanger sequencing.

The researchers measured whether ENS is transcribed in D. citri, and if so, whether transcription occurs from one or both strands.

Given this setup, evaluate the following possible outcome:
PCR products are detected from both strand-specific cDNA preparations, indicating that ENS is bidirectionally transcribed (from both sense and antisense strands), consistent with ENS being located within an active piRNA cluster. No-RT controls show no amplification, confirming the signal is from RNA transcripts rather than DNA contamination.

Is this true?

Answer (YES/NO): YES